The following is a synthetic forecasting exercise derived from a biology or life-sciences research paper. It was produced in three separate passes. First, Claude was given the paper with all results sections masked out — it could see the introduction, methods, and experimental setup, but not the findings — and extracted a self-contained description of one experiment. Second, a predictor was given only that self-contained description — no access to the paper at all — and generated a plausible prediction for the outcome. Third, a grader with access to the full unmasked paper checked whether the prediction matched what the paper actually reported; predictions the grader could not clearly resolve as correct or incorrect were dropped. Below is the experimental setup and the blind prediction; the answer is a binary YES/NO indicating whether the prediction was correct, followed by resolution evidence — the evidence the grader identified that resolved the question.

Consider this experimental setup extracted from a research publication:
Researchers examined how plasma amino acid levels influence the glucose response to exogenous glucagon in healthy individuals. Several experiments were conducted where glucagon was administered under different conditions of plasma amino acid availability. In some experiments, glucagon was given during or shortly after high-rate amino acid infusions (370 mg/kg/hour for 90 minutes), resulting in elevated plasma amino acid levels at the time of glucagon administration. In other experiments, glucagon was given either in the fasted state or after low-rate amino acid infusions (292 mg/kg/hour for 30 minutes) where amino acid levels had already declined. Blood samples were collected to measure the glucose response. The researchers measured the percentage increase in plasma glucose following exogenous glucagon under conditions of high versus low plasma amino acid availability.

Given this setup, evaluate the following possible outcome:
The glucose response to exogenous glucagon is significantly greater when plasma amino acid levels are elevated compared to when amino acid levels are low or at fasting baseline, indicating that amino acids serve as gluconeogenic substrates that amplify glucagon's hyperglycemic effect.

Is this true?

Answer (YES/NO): NO